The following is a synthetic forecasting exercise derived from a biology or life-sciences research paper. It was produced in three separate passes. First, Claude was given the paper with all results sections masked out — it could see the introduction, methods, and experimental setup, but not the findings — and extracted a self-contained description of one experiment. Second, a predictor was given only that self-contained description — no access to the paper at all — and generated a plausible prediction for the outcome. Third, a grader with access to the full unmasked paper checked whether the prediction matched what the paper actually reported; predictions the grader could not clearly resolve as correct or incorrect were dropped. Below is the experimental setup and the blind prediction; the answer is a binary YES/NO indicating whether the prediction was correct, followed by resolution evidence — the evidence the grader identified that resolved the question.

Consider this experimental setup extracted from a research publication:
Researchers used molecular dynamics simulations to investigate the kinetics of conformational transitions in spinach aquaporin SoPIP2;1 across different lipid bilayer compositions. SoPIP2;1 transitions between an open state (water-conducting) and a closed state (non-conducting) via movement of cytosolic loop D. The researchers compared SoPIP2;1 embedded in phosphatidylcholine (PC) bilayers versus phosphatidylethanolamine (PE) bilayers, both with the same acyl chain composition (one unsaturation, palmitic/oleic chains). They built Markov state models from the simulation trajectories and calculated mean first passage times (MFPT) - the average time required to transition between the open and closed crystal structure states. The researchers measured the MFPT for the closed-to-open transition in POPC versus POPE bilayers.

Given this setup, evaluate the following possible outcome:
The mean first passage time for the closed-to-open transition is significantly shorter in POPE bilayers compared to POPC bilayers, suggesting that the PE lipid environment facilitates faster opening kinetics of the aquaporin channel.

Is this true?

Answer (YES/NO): YES